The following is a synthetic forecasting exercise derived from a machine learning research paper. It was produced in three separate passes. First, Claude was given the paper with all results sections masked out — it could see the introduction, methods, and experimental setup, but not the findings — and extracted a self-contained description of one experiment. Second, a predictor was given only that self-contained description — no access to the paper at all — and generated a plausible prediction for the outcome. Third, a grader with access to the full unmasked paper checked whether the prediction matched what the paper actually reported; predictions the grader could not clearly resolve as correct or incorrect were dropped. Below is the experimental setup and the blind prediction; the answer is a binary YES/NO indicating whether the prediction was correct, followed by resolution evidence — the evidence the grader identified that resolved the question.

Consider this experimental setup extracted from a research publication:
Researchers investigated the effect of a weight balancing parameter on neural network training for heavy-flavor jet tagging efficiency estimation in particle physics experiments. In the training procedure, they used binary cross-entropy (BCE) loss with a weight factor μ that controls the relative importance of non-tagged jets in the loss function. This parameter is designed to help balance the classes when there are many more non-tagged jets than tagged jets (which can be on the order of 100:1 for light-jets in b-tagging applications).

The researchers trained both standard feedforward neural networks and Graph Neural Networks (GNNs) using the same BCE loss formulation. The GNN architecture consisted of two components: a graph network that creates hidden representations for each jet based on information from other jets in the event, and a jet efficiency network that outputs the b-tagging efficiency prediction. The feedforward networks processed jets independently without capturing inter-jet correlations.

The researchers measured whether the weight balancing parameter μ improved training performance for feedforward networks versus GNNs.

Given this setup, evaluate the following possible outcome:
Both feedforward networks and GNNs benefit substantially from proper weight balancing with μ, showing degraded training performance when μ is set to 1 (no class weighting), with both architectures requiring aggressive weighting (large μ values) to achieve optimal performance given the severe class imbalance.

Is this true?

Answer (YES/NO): NO